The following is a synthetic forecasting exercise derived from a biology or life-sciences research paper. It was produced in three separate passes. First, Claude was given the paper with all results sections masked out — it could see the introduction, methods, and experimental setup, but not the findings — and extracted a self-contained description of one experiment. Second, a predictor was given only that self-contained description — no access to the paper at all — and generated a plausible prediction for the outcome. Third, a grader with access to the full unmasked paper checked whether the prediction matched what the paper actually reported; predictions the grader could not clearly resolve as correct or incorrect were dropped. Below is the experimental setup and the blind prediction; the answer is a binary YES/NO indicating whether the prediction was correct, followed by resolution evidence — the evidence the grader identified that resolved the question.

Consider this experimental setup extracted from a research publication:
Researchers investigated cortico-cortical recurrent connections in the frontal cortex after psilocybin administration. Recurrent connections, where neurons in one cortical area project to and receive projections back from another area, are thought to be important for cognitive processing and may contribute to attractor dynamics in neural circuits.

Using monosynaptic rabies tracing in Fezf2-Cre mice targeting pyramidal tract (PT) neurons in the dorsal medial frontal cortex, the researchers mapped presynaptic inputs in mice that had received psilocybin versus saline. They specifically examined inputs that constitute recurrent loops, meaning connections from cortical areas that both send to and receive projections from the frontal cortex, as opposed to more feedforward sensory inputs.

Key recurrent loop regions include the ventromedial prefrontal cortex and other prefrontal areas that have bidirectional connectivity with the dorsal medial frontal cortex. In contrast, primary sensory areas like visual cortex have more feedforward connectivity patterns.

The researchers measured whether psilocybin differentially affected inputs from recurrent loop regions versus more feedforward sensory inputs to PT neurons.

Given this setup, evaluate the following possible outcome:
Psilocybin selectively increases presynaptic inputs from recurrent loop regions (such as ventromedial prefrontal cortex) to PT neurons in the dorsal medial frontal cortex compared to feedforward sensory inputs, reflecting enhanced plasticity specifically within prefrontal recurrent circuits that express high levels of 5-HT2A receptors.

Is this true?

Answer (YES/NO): NO